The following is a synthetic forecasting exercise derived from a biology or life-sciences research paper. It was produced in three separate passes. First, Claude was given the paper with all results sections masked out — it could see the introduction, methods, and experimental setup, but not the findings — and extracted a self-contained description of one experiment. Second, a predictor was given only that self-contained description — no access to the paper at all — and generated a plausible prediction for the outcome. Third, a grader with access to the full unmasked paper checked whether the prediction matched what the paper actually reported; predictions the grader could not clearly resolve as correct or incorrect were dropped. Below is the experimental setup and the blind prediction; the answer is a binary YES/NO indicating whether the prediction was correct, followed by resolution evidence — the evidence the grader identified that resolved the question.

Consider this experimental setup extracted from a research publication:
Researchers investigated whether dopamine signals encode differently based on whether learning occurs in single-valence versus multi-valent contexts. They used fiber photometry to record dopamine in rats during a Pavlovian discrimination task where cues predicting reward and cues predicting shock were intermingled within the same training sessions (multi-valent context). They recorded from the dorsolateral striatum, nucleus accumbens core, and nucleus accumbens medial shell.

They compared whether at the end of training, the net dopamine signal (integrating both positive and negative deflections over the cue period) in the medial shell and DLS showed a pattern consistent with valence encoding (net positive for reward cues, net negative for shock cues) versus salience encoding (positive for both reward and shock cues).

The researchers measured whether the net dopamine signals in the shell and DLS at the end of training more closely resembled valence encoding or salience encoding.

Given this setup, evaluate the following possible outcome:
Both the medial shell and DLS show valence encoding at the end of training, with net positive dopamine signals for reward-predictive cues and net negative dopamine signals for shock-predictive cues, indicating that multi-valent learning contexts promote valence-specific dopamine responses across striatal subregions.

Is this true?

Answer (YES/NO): YES